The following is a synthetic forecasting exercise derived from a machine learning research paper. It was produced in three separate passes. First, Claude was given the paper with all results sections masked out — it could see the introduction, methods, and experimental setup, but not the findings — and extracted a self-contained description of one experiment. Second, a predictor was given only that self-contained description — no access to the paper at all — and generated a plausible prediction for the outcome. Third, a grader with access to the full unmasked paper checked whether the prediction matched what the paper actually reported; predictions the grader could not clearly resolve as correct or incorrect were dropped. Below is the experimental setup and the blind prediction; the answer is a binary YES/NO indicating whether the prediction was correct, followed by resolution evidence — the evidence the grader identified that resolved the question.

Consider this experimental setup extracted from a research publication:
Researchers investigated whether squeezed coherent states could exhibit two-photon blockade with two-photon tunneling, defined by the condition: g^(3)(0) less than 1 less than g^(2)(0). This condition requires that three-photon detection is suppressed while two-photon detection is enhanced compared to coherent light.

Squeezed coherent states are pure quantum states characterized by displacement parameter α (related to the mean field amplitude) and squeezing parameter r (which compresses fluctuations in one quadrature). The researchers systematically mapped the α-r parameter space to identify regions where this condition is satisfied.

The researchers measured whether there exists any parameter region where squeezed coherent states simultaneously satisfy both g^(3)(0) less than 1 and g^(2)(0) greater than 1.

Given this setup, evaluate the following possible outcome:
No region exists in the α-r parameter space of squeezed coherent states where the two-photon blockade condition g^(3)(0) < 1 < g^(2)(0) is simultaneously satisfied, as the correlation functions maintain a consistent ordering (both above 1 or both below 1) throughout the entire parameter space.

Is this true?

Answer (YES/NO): NO